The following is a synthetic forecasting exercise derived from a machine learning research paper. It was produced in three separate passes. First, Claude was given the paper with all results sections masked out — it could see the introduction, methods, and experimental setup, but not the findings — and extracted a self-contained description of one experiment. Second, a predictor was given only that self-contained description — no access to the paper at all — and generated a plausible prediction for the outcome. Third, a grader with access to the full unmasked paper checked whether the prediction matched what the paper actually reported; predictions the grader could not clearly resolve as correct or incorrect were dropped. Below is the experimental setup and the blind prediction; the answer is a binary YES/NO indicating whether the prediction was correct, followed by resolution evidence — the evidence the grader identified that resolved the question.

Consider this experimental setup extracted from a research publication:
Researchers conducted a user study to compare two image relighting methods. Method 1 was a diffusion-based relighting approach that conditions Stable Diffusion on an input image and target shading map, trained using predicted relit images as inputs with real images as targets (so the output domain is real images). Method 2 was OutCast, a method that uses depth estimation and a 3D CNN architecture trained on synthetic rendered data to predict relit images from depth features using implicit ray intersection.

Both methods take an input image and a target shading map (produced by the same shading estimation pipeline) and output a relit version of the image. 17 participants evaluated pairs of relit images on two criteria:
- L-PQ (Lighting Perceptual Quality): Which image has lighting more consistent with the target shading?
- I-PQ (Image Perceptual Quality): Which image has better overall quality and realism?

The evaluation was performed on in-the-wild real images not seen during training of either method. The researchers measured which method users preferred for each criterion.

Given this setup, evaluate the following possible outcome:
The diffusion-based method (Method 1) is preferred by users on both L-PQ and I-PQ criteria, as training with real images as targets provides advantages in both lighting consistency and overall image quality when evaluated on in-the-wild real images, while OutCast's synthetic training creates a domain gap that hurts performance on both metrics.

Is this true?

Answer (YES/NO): NO